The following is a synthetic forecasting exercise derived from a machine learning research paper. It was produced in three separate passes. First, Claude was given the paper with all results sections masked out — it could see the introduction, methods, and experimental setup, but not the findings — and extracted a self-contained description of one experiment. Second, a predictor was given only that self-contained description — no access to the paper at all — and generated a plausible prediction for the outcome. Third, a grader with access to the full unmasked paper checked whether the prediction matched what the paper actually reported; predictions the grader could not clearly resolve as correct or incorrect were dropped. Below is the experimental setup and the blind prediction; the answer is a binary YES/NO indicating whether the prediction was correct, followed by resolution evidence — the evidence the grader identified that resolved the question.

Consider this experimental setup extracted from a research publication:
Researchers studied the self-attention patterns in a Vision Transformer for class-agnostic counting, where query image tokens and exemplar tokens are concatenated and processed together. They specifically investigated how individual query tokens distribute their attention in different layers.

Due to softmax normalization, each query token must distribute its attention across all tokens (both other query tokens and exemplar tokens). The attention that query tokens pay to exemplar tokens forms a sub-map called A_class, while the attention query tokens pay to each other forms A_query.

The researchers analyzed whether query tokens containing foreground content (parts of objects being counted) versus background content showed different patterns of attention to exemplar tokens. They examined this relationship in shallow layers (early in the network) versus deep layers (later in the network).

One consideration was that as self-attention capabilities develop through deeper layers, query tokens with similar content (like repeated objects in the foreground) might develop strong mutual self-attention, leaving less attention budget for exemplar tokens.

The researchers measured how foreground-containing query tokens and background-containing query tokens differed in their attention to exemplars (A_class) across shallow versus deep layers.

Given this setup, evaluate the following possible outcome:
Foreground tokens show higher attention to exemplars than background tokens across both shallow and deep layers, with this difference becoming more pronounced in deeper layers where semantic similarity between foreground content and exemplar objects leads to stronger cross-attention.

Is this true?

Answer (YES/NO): NO